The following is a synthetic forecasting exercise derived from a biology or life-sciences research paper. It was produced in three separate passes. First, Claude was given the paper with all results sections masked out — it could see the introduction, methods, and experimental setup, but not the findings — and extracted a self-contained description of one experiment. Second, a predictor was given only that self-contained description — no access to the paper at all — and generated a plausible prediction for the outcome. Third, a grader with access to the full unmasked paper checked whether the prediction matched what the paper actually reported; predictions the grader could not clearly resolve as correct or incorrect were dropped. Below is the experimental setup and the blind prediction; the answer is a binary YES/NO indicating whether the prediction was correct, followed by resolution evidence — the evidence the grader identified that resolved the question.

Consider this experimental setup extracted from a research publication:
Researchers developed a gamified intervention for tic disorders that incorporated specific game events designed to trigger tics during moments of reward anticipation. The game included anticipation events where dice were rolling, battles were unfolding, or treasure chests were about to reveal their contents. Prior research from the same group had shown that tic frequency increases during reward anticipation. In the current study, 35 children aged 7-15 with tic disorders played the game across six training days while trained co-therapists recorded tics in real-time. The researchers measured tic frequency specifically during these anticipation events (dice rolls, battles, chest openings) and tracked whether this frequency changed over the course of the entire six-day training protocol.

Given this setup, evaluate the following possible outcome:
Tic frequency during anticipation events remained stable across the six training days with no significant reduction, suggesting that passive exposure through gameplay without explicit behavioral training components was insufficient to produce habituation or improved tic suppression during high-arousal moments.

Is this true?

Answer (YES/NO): NO